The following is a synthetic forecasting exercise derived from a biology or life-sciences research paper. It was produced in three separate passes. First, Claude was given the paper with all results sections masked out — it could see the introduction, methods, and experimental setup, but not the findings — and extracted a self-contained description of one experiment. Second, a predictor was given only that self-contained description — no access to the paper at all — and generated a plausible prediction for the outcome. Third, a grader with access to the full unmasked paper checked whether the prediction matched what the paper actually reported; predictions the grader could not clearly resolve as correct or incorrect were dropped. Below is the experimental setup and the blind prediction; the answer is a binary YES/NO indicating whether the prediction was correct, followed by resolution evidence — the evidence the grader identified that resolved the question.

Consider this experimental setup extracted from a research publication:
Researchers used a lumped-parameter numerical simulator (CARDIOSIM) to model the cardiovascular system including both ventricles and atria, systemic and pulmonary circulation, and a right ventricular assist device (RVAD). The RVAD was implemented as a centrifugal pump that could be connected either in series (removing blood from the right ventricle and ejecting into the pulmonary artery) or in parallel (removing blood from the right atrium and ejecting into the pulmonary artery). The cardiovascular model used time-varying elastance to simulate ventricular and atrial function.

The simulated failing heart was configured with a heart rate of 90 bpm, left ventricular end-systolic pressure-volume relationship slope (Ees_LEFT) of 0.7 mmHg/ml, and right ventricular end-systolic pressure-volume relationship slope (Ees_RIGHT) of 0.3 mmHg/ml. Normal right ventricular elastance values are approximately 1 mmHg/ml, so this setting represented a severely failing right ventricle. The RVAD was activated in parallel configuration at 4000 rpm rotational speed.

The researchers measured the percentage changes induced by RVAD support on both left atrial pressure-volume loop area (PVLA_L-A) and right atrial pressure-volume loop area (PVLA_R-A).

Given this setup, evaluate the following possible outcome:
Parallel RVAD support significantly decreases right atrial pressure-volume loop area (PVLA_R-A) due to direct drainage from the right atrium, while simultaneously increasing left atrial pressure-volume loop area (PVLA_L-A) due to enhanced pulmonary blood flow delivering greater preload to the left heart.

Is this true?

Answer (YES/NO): NO